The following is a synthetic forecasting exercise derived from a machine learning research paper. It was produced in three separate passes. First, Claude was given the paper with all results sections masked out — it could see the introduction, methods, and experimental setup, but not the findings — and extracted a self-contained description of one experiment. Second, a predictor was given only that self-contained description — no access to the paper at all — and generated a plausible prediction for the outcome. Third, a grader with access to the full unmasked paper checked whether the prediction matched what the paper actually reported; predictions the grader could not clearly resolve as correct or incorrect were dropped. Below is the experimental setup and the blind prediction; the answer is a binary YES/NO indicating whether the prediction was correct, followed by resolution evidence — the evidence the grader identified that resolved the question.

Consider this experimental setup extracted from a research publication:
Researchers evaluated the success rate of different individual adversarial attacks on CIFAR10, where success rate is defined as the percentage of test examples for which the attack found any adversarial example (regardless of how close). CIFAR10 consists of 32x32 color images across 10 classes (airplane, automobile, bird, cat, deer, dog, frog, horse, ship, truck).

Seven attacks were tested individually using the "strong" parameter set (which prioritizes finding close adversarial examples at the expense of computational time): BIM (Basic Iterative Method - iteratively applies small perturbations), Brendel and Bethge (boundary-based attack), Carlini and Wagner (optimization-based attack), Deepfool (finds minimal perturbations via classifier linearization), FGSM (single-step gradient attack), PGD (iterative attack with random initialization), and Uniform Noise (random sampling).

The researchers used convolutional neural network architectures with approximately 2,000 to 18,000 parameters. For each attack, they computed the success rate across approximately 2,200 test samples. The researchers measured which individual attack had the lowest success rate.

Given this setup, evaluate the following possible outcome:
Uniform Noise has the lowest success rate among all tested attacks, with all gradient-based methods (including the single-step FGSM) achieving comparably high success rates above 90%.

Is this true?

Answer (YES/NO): NO